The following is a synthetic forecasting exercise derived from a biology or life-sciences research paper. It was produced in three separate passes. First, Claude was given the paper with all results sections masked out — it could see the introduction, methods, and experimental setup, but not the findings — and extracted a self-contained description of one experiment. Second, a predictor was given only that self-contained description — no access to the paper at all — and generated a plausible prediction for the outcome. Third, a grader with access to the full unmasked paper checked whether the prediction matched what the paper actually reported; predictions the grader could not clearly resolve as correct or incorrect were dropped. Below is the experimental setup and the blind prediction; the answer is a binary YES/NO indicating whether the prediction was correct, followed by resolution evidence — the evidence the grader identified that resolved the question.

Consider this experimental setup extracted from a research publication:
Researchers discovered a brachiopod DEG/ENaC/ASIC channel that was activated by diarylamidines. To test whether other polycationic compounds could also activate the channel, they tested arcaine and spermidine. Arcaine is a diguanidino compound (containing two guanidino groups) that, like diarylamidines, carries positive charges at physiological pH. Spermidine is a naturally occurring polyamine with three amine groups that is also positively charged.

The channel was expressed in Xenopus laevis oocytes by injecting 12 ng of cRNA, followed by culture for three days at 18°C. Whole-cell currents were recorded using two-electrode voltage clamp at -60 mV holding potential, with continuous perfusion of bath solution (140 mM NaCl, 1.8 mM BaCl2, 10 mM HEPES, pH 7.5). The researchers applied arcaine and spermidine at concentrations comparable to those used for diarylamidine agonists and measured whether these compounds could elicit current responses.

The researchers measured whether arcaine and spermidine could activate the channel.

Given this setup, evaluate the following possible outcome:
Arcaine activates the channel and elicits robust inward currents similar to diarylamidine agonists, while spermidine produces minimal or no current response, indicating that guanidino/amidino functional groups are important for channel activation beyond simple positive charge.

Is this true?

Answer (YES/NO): NO